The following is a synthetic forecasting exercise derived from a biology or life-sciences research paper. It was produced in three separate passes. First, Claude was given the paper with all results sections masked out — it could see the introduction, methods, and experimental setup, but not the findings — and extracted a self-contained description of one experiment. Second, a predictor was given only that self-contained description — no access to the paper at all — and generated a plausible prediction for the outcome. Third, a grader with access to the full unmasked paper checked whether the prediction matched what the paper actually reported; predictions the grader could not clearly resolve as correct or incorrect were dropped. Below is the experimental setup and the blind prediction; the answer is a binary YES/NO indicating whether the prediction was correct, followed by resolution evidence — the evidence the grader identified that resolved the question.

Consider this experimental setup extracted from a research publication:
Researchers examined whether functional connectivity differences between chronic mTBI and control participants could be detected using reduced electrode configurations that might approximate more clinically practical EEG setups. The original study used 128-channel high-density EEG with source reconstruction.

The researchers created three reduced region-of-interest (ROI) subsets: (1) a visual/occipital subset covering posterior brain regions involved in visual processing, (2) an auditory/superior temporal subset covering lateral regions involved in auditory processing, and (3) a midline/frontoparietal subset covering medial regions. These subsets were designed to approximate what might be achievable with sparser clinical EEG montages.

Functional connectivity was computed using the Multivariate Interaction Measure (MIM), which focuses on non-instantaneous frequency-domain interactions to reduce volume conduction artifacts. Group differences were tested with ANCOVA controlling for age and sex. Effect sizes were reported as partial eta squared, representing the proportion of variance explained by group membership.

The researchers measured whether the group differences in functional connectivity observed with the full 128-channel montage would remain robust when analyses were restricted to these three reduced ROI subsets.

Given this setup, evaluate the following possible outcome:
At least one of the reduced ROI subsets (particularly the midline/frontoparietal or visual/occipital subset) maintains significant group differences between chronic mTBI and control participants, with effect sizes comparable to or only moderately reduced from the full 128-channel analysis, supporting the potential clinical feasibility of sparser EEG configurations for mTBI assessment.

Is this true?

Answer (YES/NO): YES